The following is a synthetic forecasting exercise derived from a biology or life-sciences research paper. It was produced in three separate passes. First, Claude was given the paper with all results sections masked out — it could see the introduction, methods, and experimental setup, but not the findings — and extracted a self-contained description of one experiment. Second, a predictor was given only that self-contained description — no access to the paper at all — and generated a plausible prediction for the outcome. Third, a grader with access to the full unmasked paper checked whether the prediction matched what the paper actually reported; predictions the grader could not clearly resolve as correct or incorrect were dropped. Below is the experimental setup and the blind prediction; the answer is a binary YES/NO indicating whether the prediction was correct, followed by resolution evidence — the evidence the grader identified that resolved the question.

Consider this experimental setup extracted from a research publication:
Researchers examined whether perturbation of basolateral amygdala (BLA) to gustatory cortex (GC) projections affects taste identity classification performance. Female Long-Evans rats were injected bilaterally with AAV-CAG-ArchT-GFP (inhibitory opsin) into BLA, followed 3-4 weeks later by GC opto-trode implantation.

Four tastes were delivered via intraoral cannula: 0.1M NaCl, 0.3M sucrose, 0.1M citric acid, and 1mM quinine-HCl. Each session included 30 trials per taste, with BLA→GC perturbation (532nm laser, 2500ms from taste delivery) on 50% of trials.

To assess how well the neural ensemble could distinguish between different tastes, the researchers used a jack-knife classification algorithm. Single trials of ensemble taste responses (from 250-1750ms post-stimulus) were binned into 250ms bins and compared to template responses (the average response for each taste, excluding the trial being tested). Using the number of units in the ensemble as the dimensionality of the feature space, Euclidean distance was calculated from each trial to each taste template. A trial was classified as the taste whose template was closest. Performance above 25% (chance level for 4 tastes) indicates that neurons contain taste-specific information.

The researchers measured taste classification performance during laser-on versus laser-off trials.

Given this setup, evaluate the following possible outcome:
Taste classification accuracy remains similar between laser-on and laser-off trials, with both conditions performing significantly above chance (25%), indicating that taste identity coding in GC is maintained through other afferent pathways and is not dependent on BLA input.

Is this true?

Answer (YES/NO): YES